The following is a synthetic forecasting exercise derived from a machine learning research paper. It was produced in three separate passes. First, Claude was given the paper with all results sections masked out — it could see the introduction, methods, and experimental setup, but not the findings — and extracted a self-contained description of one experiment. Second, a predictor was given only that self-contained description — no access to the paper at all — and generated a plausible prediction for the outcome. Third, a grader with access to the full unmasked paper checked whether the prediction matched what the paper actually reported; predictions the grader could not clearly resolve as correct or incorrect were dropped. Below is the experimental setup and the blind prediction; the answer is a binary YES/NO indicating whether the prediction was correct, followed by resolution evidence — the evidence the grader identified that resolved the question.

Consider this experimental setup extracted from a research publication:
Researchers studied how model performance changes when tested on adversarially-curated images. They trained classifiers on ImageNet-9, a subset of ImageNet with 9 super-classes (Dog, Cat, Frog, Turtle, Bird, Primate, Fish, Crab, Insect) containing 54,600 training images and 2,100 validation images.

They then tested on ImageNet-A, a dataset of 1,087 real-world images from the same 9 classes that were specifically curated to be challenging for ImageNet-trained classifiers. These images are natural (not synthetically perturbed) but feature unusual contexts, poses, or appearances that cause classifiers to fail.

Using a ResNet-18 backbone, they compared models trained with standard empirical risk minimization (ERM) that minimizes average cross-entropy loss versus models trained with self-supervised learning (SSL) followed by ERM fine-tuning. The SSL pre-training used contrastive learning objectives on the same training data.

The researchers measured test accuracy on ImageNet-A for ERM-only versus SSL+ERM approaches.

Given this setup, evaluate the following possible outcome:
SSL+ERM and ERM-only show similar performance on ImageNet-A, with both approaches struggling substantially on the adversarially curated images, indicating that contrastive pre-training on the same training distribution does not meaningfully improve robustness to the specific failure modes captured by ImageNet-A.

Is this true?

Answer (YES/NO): NO